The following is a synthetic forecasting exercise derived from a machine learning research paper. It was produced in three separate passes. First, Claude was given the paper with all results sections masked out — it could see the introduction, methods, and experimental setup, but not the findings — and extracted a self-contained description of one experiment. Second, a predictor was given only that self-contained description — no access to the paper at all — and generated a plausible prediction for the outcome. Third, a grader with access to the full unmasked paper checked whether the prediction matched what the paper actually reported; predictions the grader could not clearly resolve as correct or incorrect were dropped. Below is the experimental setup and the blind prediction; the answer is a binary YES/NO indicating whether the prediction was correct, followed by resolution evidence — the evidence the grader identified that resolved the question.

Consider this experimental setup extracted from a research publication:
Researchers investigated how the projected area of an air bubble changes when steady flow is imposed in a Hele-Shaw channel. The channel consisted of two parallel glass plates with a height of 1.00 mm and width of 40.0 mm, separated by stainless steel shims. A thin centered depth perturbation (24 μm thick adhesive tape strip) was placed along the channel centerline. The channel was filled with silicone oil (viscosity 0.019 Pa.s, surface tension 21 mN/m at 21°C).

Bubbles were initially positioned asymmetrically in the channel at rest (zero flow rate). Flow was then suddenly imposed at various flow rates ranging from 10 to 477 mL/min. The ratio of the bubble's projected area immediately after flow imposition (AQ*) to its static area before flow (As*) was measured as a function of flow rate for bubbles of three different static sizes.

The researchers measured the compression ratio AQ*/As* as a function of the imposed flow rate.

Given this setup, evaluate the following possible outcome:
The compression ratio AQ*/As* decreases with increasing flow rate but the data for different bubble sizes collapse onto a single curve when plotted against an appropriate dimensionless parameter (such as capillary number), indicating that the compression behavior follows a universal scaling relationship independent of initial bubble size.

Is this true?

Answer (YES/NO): YES